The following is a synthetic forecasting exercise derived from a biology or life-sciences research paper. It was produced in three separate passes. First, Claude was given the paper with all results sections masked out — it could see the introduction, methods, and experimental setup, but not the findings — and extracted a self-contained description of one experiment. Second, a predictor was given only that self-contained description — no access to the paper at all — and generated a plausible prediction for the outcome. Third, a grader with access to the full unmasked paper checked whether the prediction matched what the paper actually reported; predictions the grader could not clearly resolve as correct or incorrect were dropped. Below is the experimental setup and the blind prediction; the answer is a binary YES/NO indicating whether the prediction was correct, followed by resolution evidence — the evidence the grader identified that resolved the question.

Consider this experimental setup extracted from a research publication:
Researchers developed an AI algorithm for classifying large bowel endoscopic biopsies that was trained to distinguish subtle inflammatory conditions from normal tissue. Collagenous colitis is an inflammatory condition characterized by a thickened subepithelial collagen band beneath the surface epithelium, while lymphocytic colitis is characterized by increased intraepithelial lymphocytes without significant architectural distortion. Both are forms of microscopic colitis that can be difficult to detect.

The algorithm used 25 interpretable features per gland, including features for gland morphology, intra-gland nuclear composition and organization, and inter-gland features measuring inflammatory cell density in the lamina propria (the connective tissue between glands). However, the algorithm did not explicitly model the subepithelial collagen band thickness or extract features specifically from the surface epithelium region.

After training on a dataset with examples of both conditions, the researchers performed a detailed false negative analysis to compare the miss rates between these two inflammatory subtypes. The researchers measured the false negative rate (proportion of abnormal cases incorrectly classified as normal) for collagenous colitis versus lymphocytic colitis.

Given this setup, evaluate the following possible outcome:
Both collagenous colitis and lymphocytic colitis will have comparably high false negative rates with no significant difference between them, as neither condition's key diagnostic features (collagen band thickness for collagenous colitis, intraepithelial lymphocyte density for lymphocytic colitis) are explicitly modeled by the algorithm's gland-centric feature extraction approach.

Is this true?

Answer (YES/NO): NO